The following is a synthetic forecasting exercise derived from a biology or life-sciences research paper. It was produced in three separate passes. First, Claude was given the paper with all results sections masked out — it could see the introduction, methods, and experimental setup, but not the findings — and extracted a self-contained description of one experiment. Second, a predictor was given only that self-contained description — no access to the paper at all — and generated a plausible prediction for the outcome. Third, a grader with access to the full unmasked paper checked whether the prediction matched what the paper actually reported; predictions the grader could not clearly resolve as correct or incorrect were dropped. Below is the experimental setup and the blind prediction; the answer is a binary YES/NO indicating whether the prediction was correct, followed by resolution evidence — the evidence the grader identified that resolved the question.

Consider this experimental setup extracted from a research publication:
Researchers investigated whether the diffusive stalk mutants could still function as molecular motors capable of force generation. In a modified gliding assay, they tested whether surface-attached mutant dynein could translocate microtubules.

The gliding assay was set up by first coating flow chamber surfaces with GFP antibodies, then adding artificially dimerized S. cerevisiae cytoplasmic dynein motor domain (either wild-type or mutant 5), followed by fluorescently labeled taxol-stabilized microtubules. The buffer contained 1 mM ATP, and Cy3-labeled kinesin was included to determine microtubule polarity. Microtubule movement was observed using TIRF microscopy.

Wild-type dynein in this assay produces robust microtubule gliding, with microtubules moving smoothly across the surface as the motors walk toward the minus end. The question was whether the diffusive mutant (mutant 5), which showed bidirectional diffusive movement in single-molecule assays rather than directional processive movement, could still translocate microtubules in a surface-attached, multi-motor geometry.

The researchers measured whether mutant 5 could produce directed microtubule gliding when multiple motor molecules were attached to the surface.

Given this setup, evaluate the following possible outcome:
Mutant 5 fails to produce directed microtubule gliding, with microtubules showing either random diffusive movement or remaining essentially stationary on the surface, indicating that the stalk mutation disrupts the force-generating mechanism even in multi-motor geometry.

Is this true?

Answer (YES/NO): NO